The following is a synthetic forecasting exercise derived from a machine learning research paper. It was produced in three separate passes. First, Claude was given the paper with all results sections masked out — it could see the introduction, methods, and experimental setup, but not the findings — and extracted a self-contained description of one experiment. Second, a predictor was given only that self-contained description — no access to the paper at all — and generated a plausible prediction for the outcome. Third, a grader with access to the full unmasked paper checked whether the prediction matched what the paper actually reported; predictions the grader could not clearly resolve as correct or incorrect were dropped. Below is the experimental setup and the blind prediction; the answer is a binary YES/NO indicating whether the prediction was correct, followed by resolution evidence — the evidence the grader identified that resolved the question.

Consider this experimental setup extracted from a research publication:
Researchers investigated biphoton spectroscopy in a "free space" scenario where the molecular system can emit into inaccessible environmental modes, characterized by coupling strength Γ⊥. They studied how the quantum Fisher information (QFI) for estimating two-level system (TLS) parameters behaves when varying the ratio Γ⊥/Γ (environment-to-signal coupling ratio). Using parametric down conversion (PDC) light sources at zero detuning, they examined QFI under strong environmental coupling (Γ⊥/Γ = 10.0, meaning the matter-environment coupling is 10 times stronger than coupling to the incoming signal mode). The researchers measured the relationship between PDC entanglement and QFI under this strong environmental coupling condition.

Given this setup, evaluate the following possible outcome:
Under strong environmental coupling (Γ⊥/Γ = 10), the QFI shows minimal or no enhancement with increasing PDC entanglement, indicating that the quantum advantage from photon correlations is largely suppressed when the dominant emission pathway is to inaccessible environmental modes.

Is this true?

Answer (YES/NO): NO